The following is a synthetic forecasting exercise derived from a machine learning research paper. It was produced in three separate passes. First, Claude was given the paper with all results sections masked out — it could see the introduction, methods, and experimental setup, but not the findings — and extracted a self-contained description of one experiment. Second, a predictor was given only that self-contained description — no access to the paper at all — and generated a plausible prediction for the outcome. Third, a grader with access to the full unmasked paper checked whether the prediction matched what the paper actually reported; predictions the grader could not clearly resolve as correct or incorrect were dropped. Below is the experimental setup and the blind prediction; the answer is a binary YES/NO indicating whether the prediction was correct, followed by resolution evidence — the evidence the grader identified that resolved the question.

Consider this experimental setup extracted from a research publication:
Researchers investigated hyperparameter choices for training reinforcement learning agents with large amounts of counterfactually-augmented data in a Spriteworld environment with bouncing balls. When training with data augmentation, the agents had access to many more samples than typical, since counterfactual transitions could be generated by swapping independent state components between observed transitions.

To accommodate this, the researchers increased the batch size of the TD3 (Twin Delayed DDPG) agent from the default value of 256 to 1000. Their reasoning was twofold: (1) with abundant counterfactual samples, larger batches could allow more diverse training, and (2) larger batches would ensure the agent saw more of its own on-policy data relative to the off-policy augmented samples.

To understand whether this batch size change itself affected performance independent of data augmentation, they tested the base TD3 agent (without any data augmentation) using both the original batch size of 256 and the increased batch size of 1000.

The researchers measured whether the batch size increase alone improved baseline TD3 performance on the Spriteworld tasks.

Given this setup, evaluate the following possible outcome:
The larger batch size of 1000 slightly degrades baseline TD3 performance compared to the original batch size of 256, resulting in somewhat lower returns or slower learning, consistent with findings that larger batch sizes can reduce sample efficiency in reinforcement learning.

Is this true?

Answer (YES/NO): NO